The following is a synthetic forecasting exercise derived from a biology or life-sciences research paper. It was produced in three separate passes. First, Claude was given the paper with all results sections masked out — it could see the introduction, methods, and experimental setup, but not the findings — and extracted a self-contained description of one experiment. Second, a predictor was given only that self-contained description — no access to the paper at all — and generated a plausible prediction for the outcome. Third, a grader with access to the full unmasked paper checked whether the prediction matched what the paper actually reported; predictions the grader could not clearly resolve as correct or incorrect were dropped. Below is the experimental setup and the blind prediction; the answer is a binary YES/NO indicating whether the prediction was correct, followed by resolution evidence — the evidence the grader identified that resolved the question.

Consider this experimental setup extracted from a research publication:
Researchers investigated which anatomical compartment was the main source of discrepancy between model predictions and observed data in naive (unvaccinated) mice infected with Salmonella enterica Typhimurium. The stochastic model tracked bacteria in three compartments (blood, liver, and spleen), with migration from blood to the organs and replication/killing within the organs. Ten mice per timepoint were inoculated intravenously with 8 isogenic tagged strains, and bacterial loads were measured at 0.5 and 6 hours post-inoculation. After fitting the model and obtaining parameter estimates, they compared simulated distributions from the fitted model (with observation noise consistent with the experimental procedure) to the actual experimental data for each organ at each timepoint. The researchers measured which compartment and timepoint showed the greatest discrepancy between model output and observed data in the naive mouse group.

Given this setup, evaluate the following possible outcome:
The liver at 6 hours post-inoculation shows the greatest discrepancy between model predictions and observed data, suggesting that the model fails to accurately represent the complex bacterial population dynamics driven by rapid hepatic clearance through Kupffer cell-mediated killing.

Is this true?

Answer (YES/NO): NO